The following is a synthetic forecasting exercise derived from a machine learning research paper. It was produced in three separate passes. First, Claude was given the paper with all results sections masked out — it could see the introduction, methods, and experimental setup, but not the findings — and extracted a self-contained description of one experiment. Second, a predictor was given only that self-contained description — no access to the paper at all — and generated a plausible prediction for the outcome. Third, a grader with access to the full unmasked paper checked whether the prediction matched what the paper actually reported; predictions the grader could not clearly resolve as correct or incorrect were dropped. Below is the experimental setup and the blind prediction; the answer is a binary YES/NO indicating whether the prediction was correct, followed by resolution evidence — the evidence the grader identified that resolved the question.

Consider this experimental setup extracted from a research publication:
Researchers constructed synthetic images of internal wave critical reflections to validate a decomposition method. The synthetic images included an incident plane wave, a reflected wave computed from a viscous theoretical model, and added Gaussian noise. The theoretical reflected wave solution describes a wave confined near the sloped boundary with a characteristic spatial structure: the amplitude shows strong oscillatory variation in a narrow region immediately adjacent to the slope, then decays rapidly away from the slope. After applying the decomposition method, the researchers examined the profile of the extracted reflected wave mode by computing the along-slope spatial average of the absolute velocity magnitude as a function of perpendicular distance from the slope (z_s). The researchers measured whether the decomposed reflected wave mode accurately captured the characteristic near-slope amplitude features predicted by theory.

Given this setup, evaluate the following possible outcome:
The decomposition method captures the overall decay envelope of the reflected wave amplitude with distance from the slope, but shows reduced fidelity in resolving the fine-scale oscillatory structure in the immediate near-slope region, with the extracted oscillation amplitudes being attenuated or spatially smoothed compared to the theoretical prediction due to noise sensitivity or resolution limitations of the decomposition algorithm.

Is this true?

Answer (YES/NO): NO